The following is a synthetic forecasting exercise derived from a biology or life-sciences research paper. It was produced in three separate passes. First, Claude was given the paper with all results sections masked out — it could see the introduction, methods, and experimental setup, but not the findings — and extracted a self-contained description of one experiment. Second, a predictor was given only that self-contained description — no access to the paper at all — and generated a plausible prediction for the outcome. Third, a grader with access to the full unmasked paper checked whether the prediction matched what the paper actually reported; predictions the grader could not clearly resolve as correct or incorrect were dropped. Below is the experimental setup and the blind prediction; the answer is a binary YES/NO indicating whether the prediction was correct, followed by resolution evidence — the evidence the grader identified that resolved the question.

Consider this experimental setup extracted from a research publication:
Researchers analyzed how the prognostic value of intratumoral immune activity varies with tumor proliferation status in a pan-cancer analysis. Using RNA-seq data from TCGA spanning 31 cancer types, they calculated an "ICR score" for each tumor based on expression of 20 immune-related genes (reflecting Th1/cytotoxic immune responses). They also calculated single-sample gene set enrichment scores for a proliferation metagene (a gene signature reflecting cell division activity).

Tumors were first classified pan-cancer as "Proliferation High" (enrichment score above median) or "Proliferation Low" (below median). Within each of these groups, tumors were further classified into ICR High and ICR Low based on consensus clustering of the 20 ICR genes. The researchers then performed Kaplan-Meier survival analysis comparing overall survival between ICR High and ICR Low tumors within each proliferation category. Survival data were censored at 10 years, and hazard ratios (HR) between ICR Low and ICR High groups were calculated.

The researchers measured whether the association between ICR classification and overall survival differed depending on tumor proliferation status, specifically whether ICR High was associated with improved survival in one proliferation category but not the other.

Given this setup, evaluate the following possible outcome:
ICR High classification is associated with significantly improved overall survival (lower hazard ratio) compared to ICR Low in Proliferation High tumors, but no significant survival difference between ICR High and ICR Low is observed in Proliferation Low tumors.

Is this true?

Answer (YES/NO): YES